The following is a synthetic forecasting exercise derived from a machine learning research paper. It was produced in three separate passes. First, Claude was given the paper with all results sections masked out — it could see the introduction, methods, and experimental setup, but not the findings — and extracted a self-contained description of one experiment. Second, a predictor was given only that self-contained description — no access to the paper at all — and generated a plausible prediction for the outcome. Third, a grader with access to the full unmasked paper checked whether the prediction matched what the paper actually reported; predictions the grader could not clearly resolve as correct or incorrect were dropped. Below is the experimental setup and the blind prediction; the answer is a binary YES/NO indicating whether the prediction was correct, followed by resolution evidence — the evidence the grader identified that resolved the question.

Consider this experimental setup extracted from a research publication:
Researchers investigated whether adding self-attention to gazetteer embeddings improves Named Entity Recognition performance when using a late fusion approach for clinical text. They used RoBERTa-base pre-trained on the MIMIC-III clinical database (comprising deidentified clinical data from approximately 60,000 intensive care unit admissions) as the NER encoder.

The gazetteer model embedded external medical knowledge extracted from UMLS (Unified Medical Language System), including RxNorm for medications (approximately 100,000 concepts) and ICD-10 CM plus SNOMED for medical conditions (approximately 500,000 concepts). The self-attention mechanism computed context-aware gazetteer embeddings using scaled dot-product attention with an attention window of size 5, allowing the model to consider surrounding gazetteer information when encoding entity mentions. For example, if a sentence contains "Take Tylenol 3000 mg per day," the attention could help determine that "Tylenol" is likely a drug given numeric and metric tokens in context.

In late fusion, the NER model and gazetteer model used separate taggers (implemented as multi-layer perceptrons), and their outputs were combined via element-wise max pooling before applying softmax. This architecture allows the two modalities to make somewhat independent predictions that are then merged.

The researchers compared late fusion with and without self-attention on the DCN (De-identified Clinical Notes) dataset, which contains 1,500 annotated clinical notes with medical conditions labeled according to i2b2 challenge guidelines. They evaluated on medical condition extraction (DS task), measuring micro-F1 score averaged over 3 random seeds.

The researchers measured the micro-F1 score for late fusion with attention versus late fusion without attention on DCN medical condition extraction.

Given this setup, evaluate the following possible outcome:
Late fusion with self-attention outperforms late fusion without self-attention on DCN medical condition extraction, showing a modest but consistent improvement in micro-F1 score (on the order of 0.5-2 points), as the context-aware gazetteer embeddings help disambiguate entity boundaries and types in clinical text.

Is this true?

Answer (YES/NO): NO